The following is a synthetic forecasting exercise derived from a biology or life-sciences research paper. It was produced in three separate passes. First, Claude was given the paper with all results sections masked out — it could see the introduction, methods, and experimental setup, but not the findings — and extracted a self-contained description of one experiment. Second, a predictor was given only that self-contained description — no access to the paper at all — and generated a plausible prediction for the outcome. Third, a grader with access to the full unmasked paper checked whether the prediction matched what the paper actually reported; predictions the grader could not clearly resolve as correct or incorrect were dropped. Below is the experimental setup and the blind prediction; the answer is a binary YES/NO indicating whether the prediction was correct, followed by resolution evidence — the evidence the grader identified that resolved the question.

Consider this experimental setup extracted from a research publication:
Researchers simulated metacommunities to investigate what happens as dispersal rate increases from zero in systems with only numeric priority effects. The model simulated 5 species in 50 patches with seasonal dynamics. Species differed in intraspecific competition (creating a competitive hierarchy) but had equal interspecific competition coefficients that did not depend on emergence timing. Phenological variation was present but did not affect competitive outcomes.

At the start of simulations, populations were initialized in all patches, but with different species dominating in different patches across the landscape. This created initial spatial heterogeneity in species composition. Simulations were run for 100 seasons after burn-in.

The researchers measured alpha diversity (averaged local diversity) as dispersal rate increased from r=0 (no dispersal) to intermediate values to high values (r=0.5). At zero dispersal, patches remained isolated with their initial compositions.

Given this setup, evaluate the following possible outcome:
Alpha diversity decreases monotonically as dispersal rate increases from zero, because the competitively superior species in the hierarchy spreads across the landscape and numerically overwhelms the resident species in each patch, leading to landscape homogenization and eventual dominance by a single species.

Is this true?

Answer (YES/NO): NO